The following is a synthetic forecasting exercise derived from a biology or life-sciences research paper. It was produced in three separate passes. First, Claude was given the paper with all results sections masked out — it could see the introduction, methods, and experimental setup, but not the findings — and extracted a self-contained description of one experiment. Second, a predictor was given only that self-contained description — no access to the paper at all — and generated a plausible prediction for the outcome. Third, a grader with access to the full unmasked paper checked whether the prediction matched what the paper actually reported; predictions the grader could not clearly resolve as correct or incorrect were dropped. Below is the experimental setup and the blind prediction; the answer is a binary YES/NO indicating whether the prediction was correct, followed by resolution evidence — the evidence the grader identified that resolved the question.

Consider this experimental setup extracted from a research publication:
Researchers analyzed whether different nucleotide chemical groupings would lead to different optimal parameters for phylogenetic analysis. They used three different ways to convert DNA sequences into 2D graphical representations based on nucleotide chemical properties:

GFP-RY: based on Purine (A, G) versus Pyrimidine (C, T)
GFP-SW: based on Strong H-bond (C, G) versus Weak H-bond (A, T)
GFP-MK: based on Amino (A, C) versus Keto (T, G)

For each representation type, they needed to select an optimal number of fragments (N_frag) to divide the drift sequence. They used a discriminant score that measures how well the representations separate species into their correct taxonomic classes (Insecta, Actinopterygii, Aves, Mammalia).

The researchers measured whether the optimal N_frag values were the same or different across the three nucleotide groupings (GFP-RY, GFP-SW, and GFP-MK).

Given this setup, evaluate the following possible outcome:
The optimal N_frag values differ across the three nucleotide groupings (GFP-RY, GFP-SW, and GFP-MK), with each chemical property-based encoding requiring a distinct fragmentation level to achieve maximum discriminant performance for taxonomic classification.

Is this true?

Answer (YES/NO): NO